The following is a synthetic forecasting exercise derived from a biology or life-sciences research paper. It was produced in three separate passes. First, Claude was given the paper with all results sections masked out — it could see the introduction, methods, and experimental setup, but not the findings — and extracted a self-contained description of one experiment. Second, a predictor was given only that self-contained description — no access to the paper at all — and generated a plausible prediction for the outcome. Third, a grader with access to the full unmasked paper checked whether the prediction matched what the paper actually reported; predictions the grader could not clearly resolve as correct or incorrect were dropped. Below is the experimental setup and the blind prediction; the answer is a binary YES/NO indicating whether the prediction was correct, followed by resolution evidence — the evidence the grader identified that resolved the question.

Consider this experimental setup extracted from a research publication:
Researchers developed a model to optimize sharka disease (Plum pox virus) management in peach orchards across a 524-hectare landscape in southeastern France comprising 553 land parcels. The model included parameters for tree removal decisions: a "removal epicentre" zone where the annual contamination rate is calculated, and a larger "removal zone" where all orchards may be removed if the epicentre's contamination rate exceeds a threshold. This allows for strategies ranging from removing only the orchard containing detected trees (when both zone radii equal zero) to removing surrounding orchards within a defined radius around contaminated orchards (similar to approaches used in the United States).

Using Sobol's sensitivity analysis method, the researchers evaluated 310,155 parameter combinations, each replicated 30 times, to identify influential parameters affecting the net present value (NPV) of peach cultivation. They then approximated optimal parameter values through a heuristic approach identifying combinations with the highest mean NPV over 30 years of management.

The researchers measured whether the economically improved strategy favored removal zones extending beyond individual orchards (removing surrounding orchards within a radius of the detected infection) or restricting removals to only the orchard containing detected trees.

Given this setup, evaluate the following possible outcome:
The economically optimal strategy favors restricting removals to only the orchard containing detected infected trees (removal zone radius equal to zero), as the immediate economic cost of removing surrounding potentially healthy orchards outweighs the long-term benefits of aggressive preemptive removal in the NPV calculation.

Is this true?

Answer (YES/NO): YES